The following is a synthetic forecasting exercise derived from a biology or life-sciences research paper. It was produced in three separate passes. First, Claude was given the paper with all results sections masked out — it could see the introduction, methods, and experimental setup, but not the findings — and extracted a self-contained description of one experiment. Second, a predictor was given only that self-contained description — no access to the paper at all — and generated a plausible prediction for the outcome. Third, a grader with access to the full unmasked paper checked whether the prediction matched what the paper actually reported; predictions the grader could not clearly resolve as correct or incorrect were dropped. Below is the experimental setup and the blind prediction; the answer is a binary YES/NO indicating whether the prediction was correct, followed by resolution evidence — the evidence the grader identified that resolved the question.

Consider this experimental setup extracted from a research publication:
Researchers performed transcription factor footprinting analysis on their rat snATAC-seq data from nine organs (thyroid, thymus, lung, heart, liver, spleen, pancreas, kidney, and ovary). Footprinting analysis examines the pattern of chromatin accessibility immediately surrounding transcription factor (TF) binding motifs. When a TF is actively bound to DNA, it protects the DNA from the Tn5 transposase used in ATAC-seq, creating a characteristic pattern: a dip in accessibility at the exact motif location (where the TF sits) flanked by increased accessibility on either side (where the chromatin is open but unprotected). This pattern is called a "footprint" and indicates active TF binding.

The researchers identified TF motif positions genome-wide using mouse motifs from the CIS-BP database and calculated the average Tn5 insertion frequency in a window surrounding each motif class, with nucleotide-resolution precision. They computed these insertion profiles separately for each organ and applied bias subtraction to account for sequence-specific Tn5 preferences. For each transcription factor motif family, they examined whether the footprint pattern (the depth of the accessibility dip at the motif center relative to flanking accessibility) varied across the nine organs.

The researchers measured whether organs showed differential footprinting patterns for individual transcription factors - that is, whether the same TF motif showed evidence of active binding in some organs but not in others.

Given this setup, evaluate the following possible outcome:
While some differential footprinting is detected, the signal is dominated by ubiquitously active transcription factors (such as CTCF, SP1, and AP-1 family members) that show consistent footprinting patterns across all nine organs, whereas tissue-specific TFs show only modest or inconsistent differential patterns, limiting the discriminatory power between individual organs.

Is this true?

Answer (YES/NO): NO